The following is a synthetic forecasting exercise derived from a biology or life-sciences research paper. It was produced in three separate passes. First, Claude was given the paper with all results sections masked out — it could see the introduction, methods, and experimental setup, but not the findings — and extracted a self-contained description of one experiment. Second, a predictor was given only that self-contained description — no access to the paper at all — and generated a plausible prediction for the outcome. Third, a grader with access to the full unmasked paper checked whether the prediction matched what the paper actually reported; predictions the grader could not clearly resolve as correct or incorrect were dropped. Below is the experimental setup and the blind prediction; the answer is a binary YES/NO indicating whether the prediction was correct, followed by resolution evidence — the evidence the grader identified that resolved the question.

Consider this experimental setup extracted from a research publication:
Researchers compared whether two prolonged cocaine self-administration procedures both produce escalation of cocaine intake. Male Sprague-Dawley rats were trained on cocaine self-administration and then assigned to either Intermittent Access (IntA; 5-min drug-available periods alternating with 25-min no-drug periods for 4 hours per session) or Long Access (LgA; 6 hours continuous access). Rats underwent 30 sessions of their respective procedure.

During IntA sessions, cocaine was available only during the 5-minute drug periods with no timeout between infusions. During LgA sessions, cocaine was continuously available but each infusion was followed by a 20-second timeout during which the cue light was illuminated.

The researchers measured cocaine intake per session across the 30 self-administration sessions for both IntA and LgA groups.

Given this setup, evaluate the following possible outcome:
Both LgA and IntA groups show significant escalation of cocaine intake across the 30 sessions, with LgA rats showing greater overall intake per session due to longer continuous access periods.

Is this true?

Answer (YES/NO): YES